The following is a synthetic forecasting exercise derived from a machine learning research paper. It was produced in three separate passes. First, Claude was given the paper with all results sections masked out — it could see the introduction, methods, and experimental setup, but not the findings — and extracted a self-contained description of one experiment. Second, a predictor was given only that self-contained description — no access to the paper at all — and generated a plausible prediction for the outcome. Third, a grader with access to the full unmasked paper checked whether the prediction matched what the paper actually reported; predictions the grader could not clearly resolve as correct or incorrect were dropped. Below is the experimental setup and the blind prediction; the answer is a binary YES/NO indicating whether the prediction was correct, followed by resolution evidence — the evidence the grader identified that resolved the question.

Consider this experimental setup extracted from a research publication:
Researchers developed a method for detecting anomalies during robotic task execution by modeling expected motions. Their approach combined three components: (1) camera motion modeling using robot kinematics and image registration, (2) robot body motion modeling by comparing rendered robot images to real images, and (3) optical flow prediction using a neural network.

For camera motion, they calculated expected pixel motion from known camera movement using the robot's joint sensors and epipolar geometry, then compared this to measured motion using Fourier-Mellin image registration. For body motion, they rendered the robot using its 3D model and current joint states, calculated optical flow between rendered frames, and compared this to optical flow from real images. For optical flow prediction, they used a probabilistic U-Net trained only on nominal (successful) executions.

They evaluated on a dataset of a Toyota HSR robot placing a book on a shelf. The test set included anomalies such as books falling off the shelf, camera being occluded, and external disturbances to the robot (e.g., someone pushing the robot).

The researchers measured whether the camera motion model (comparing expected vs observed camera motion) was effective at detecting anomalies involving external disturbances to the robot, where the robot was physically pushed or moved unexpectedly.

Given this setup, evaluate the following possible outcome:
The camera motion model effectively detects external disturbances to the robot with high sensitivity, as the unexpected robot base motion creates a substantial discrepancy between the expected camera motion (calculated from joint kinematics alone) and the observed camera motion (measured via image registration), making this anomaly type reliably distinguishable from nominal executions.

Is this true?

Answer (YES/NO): YES